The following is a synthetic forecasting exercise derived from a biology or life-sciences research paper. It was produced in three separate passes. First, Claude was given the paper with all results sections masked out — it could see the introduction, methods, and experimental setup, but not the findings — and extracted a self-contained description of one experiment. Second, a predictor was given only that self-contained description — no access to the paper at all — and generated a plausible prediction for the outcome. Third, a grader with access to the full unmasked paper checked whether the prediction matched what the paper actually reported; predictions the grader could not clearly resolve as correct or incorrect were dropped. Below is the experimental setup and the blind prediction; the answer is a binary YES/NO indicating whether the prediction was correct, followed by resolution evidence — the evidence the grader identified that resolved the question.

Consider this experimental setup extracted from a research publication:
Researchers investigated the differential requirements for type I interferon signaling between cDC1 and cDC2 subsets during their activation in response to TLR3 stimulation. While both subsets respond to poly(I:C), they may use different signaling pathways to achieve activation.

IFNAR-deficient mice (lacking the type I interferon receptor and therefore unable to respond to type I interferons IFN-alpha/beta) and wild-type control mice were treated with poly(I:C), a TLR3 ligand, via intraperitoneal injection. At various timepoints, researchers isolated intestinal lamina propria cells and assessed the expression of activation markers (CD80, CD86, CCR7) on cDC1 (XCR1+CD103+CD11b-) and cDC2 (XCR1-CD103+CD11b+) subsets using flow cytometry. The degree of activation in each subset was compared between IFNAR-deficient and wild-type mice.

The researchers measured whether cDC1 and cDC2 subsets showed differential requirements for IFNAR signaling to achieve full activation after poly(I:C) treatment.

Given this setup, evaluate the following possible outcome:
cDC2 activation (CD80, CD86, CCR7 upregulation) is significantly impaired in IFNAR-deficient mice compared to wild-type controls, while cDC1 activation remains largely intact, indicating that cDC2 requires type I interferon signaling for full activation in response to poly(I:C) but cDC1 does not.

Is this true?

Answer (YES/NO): NO